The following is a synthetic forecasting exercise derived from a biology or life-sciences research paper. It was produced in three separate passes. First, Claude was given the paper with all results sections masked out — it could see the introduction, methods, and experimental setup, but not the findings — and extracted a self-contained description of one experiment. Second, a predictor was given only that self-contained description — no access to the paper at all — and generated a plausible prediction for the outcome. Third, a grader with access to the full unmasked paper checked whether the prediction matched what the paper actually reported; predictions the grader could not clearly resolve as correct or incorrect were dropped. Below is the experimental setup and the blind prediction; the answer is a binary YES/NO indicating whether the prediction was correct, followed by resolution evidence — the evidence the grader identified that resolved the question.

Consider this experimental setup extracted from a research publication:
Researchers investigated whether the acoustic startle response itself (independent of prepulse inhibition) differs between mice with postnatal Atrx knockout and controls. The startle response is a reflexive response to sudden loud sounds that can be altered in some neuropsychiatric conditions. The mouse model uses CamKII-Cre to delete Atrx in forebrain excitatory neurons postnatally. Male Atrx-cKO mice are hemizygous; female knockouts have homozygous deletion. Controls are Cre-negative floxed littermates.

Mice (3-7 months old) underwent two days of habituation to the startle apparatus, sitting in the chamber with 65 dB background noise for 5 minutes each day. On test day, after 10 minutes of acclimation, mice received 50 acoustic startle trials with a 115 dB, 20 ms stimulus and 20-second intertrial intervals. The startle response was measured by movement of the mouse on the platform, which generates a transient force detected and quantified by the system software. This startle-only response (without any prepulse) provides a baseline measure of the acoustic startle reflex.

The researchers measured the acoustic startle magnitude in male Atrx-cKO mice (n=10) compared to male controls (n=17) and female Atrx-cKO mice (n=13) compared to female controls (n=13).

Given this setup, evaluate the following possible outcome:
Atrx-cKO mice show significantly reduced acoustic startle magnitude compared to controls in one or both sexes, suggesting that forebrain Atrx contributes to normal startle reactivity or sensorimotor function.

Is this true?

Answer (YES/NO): NO